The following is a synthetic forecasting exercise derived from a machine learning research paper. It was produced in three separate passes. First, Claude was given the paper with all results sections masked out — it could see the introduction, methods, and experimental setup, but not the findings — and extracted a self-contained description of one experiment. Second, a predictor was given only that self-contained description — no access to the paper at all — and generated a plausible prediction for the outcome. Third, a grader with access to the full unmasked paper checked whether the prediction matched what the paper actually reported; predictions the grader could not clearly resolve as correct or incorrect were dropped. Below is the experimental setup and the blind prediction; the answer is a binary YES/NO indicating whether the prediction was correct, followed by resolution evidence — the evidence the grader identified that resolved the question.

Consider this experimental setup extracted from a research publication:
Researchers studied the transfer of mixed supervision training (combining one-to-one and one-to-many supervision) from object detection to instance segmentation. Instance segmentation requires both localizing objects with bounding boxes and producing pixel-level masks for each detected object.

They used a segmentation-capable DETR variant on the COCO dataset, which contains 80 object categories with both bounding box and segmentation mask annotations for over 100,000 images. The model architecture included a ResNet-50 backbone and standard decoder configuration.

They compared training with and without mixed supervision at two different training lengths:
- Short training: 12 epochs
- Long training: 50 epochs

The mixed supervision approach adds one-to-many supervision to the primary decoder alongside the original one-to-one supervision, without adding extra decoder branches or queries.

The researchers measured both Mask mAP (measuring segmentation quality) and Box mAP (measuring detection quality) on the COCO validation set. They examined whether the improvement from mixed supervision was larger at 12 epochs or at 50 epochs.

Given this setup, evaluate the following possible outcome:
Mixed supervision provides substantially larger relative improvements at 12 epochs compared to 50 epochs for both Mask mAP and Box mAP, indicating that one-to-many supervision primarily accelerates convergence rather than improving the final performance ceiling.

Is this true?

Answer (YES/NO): NO